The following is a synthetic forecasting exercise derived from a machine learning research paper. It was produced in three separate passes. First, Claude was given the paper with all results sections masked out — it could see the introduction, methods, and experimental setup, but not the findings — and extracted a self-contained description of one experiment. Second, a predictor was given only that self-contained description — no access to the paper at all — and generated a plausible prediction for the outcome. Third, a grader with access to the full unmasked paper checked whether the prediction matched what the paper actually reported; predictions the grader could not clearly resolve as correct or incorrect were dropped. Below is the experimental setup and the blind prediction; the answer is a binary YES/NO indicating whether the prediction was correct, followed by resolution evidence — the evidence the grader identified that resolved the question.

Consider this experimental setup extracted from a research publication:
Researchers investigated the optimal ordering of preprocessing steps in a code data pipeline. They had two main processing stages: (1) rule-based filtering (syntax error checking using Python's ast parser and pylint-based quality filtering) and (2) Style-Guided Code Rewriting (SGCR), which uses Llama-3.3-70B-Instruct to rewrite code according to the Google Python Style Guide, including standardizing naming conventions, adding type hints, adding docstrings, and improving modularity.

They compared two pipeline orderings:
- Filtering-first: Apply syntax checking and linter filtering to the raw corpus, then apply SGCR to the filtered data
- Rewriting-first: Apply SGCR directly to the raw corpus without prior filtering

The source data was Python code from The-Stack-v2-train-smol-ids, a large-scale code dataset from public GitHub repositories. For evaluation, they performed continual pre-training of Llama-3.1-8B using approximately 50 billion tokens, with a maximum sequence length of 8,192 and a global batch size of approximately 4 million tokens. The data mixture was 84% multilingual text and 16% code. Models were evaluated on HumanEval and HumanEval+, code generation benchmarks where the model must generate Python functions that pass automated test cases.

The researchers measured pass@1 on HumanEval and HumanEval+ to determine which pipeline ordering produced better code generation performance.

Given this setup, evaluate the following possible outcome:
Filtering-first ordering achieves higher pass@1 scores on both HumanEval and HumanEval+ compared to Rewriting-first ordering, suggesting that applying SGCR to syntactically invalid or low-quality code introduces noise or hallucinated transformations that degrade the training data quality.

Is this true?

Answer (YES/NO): YES